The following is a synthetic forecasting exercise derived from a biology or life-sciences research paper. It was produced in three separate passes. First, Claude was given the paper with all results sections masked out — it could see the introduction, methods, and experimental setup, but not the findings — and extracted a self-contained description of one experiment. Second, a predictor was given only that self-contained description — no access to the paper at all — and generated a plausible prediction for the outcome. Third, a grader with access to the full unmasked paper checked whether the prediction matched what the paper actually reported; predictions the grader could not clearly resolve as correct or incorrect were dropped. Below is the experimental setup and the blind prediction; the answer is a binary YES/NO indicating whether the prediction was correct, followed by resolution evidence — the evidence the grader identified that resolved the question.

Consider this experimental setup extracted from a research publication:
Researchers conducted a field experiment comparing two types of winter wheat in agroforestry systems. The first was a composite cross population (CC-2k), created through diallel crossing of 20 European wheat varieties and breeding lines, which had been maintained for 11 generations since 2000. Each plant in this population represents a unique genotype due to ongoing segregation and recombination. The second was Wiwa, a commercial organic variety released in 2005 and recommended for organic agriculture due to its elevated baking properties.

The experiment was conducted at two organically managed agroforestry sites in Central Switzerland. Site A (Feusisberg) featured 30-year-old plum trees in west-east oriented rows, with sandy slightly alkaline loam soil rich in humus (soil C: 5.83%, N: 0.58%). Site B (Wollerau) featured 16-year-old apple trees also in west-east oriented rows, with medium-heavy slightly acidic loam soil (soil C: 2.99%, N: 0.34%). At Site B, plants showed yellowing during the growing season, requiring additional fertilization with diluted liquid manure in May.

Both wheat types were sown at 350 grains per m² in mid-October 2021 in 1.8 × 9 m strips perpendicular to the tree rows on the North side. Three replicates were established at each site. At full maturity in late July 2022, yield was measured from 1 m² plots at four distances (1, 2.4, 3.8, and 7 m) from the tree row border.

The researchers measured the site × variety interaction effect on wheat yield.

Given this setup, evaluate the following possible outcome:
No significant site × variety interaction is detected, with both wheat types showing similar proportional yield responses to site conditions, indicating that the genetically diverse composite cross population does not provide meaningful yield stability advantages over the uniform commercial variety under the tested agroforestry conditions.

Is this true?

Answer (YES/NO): NO